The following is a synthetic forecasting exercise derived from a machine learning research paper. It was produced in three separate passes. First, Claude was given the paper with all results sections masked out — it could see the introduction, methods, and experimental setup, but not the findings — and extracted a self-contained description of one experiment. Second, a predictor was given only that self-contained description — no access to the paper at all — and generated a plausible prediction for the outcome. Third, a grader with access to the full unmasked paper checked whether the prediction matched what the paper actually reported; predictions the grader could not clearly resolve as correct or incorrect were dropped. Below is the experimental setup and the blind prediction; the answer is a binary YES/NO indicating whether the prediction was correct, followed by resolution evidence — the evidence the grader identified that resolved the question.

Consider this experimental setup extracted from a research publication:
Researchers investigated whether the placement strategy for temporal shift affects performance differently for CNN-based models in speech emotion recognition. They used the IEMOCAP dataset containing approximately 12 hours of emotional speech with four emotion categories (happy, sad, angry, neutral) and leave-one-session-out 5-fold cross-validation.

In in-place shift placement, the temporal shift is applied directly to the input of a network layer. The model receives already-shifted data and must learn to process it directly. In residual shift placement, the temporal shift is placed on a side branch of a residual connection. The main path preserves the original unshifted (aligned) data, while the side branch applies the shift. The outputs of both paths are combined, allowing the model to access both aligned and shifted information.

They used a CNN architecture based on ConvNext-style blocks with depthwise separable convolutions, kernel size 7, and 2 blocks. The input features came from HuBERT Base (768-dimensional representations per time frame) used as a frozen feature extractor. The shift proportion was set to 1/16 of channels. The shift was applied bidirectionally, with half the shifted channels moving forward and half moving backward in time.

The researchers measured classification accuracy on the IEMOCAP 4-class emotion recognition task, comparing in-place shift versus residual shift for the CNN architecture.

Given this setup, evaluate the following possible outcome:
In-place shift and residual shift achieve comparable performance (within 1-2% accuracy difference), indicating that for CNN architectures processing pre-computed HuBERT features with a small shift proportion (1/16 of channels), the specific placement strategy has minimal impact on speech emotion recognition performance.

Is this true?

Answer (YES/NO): NO